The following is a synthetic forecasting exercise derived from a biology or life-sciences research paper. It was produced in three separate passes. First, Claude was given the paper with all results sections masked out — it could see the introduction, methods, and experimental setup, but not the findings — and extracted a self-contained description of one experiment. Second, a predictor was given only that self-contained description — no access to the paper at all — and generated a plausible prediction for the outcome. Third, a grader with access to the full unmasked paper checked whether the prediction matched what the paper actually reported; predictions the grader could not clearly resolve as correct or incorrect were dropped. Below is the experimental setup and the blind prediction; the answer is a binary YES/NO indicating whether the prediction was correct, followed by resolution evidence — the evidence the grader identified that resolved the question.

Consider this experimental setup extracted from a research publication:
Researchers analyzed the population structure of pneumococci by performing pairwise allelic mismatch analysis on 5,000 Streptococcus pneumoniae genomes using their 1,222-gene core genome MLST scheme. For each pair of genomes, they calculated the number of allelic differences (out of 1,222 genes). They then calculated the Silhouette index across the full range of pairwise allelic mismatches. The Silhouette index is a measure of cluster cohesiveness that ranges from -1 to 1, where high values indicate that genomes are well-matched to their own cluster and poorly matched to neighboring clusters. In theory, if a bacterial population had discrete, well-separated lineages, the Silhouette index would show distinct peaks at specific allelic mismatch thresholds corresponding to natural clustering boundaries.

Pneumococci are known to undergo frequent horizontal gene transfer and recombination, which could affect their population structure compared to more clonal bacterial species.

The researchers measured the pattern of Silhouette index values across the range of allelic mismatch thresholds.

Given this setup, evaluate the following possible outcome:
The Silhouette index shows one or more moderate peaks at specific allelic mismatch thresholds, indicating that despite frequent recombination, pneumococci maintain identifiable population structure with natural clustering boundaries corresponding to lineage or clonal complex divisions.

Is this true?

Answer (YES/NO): NO